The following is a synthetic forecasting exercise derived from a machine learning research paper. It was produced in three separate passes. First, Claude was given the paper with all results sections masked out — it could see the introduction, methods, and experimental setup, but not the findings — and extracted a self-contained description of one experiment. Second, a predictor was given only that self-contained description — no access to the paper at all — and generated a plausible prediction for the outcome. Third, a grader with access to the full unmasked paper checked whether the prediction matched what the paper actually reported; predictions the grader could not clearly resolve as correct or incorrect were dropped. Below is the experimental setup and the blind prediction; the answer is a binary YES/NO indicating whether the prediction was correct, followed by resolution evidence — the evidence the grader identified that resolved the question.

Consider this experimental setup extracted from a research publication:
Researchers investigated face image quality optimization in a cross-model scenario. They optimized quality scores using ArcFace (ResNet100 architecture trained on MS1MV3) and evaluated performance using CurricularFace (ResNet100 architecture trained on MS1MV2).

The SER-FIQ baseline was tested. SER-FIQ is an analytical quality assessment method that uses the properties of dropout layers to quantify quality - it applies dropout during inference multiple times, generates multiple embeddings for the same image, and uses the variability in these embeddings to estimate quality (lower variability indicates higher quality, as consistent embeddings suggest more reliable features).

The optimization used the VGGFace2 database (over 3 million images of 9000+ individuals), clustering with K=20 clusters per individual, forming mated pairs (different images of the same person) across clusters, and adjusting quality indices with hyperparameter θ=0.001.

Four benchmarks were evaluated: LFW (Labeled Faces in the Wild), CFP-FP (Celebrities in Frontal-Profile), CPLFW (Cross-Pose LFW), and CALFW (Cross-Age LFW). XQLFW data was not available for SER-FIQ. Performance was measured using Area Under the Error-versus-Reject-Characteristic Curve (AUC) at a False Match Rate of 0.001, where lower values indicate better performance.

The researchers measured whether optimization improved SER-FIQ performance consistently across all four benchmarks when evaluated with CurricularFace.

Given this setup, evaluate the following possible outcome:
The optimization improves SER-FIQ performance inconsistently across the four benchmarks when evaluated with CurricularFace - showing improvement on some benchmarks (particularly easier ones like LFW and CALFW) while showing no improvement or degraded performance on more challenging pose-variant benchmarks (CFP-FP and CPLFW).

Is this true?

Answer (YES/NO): NO